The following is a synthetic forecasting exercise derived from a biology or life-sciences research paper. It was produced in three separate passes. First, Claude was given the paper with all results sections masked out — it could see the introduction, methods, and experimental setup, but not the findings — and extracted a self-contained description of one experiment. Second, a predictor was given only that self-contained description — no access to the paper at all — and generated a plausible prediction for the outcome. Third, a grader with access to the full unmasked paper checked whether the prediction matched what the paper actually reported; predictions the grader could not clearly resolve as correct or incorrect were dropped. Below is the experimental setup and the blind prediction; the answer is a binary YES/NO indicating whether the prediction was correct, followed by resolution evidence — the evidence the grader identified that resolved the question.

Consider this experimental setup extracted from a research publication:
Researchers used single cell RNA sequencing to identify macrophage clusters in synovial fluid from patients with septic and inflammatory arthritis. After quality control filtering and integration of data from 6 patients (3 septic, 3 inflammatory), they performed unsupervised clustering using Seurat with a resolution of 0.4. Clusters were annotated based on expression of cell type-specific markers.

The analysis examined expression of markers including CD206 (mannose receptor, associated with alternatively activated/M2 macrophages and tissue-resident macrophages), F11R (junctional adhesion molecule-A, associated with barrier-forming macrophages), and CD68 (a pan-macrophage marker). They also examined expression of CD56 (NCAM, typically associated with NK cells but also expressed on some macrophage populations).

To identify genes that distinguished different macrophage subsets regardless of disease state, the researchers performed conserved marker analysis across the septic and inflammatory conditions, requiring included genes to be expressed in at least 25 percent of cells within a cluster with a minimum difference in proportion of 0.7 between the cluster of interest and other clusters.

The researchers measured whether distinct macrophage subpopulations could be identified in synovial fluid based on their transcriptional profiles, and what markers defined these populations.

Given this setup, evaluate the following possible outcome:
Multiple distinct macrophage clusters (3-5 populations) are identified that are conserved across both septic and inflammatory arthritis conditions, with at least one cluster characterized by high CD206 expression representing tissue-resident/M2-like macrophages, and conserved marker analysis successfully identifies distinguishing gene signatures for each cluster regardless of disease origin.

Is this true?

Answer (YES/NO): NO